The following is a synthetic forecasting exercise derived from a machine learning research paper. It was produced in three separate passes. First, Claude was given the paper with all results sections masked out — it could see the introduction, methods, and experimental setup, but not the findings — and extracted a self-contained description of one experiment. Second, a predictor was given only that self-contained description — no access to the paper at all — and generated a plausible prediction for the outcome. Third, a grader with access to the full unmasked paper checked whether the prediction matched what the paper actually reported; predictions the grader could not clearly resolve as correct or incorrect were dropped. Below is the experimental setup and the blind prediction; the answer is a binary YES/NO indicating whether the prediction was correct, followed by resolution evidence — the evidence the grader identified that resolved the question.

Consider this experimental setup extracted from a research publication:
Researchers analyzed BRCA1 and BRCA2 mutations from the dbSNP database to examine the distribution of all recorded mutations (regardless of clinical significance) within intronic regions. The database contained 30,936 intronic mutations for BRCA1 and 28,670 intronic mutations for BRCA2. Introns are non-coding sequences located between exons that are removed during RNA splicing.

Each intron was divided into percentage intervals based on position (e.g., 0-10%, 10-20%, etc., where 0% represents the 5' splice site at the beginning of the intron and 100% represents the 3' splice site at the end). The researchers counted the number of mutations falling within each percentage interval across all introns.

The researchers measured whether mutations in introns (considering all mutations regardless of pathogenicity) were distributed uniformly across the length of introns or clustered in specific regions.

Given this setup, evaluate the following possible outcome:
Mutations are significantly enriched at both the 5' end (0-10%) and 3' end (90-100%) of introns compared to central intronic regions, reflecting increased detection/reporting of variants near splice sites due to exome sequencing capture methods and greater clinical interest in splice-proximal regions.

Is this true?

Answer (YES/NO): NO